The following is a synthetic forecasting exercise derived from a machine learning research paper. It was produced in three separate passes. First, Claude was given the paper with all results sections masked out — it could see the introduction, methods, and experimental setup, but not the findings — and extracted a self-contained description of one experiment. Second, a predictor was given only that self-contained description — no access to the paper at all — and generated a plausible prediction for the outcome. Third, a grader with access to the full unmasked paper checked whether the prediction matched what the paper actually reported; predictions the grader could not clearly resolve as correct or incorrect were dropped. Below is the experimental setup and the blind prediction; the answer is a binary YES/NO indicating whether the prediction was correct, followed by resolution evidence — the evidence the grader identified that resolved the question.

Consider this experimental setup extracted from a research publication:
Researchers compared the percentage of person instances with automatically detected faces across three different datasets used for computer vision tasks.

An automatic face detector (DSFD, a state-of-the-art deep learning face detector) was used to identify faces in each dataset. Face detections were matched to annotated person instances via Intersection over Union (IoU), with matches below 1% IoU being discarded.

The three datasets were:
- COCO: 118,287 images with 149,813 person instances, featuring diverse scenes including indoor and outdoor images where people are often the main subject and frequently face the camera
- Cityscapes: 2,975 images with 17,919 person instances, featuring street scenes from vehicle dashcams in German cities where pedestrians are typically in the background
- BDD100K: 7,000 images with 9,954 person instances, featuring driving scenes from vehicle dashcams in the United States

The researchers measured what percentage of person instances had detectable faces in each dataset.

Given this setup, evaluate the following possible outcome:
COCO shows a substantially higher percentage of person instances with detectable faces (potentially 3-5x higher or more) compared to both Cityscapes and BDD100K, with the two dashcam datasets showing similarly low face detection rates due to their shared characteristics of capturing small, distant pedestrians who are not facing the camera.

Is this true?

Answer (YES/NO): NO